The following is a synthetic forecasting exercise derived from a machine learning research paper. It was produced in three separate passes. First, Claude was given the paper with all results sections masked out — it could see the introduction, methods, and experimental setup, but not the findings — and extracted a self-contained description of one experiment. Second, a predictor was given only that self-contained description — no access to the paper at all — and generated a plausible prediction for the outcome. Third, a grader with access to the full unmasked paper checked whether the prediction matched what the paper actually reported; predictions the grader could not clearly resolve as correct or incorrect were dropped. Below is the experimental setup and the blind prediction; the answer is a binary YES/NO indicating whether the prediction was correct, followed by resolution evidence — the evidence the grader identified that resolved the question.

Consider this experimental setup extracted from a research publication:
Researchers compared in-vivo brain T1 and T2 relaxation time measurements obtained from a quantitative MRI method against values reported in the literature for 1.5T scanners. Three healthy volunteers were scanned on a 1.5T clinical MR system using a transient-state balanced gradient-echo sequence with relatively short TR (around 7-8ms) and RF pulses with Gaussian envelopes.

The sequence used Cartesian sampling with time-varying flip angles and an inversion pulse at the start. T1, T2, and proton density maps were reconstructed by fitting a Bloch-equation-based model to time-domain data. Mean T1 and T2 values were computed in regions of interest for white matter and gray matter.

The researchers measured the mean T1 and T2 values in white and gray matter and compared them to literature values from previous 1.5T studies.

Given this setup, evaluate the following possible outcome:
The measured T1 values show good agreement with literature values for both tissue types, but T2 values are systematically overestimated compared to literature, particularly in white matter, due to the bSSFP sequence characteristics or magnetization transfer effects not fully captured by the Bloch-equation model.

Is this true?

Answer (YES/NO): NO